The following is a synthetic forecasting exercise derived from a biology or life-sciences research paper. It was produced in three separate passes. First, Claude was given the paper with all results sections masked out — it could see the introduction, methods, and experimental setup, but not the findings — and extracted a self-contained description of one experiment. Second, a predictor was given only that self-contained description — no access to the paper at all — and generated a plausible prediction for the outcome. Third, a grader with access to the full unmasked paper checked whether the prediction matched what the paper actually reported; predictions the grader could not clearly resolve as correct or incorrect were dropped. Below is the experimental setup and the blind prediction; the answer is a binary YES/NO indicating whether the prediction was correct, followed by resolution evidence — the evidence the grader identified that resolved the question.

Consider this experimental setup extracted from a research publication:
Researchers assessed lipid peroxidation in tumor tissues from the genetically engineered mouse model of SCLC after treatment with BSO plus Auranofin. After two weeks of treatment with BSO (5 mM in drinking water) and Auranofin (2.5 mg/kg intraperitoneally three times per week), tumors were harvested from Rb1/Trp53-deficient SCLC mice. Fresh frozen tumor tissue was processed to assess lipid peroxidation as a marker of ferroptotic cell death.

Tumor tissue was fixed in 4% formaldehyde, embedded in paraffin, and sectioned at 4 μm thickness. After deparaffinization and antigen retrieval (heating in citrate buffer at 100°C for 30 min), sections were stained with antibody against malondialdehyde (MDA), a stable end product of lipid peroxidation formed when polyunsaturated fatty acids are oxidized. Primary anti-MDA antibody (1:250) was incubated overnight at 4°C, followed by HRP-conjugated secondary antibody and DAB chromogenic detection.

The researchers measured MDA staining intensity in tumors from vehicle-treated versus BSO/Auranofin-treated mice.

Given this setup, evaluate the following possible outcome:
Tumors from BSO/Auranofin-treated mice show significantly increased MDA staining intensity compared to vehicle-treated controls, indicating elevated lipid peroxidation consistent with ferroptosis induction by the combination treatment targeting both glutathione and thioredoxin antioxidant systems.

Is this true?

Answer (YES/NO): YES